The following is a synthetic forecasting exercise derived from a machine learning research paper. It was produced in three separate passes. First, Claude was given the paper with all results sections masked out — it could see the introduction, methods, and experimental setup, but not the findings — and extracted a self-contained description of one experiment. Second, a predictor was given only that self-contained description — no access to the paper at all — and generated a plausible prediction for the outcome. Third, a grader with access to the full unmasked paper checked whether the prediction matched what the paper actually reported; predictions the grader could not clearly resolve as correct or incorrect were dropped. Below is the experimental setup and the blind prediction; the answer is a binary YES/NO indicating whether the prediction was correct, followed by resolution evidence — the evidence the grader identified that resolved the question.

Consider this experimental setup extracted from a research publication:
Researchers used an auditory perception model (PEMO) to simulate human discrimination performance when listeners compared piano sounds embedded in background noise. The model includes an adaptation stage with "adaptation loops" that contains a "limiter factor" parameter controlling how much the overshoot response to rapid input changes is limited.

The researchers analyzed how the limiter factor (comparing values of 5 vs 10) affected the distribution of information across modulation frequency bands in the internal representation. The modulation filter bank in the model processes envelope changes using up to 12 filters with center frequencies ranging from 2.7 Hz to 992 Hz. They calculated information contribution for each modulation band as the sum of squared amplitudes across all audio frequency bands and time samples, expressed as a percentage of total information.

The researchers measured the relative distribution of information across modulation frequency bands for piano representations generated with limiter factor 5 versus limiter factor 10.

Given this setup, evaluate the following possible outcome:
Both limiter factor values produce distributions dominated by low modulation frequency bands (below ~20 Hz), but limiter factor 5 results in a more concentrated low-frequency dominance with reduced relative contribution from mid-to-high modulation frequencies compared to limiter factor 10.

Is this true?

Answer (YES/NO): NO